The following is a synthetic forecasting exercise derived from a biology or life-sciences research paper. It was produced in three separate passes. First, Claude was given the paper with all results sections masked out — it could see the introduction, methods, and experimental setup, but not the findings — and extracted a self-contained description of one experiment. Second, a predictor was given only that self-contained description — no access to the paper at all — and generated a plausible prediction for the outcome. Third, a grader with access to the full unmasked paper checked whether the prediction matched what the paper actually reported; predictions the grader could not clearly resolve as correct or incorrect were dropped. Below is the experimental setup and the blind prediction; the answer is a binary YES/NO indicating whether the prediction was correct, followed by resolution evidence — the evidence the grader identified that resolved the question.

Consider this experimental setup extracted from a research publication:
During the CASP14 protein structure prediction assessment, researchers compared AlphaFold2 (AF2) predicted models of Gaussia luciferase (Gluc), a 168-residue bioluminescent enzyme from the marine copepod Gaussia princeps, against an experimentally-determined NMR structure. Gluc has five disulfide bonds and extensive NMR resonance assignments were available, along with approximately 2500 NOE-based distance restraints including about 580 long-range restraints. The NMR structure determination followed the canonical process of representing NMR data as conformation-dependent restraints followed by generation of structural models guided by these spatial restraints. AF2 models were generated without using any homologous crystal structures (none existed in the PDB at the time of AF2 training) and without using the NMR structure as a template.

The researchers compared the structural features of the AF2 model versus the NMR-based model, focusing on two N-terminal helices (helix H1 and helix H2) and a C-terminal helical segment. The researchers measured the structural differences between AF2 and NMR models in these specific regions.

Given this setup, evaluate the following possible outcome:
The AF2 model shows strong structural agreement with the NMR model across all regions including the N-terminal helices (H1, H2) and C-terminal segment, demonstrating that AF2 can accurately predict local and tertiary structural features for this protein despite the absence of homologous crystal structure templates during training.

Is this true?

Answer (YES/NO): NO